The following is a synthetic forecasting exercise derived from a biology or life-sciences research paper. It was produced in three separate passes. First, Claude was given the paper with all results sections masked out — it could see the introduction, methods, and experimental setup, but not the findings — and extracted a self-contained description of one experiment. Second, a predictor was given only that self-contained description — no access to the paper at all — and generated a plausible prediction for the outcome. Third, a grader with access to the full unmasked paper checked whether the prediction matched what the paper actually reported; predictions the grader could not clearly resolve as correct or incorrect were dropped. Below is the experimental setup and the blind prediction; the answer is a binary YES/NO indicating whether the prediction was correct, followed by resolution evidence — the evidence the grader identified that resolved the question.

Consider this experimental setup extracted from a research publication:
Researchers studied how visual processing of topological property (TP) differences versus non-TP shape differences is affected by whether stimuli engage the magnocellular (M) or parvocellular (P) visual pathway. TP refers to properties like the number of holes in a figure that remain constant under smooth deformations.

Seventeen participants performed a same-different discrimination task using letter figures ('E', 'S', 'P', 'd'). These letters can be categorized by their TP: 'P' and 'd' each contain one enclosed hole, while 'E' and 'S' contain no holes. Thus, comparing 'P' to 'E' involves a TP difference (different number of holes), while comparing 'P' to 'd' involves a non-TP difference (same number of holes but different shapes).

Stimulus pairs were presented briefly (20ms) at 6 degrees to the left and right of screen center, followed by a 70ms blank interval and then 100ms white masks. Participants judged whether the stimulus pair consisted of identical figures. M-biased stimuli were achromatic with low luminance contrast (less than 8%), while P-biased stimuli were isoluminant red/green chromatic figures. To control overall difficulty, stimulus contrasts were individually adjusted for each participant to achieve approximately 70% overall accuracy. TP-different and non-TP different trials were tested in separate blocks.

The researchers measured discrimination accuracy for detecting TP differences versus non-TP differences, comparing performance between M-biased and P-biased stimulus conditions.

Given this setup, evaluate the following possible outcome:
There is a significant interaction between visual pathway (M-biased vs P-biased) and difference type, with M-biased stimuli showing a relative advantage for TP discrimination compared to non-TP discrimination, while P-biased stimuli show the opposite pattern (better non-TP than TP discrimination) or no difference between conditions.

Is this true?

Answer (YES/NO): YES